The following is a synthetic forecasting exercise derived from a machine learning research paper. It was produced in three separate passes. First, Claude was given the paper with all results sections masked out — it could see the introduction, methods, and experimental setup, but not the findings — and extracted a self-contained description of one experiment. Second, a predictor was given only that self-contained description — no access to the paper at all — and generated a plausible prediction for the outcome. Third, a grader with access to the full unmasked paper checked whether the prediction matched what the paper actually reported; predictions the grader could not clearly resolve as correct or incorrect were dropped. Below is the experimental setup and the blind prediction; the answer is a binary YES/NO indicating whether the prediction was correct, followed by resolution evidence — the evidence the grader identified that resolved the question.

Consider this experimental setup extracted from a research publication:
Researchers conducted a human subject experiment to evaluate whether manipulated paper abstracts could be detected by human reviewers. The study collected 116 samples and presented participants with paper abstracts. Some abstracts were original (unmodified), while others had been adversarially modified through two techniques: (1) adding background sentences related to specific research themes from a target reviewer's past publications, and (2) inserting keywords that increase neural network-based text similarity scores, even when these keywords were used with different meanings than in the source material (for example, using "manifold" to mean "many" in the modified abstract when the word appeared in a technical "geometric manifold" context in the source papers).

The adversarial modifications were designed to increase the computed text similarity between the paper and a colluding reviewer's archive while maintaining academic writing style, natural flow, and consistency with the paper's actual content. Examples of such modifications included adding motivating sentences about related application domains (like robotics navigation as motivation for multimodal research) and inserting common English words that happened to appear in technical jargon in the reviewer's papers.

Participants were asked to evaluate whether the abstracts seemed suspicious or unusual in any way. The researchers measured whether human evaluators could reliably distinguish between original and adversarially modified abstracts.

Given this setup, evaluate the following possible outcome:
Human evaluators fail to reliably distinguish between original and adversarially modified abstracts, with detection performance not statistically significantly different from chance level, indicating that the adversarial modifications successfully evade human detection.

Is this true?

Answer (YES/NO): NO